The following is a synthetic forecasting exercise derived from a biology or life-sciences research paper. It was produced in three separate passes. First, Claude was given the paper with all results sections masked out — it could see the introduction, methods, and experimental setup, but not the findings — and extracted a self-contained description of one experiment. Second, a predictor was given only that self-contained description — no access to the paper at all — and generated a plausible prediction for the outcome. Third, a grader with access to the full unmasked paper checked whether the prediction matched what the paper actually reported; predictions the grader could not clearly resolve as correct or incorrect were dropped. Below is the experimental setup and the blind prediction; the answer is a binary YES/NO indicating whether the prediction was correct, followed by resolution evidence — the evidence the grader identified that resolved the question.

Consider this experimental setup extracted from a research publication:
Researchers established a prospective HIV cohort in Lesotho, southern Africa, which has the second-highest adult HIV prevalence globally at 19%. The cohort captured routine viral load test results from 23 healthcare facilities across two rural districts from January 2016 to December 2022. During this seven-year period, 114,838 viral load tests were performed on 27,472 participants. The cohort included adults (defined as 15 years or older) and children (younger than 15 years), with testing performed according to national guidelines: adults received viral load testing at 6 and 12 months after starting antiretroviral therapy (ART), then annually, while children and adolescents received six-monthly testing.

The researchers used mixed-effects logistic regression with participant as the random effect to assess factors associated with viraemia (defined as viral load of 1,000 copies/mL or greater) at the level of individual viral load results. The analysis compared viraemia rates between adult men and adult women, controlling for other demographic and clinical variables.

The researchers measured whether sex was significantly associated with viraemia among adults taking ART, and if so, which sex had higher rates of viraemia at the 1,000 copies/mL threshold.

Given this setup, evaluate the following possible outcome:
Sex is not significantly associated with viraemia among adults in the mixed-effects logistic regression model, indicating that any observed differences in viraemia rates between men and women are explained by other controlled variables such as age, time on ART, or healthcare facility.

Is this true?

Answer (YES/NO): NO